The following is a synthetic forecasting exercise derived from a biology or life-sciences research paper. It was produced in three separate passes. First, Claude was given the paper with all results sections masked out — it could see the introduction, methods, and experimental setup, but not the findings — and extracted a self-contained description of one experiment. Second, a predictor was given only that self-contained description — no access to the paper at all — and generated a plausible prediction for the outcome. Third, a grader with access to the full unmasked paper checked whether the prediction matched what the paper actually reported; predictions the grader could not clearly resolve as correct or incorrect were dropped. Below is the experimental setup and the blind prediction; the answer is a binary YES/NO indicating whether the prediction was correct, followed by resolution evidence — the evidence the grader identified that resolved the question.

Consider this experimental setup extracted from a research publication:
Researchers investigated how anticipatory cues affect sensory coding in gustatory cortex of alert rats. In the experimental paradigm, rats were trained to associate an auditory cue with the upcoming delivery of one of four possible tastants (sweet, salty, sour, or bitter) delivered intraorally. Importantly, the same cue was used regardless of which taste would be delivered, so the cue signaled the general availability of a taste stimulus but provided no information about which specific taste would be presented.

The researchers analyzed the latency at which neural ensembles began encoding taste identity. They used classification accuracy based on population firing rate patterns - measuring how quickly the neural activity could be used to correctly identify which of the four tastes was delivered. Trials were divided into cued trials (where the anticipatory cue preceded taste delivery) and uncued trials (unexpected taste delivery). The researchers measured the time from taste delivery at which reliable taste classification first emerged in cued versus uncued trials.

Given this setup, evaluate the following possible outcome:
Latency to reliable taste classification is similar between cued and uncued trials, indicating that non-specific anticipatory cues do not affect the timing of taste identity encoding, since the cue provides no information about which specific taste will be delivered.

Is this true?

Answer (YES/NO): NO